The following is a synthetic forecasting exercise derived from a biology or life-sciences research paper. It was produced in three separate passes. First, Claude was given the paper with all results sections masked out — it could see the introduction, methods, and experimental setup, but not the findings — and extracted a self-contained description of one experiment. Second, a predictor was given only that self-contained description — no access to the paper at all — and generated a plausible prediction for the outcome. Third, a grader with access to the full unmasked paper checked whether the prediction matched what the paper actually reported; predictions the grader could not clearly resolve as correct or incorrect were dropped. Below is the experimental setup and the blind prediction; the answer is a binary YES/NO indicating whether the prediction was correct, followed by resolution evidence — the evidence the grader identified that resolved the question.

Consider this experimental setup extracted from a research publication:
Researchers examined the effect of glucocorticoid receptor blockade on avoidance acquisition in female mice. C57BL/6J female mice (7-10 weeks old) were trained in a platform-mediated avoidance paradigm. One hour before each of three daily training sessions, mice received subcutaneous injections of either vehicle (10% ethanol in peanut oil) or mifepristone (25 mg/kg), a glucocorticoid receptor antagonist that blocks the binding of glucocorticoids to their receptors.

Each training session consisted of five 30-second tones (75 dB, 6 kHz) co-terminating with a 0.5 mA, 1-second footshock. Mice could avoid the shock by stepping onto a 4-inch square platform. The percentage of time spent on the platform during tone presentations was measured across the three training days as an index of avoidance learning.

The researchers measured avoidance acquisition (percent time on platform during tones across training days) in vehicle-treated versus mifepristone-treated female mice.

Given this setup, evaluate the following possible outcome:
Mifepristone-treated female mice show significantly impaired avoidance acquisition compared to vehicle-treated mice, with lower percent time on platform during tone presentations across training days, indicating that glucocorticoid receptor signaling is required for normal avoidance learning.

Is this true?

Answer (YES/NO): NO